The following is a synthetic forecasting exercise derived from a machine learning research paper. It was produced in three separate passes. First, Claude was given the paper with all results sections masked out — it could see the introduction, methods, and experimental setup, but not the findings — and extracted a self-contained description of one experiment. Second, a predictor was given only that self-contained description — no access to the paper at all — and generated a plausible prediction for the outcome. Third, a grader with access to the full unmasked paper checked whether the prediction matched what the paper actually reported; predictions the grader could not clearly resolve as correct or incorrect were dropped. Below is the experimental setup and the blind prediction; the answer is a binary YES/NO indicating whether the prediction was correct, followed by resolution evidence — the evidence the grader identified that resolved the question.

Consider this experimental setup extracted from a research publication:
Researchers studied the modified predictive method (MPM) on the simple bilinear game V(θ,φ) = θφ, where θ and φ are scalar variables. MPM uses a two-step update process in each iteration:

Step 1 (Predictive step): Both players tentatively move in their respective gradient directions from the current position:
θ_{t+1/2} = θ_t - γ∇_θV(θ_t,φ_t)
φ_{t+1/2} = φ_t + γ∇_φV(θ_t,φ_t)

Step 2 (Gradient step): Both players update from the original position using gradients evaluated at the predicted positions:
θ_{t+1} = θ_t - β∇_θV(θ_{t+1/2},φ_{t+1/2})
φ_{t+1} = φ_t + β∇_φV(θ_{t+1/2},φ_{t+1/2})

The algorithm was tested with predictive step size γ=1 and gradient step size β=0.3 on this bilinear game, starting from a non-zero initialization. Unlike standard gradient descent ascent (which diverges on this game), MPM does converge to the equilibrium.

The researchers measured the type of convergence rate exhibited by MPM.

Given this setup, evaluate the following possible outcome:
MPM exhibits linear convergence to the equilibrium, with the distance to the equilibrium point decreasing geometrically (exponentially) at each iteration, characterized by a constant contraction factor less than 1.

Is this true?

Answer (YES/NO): YES